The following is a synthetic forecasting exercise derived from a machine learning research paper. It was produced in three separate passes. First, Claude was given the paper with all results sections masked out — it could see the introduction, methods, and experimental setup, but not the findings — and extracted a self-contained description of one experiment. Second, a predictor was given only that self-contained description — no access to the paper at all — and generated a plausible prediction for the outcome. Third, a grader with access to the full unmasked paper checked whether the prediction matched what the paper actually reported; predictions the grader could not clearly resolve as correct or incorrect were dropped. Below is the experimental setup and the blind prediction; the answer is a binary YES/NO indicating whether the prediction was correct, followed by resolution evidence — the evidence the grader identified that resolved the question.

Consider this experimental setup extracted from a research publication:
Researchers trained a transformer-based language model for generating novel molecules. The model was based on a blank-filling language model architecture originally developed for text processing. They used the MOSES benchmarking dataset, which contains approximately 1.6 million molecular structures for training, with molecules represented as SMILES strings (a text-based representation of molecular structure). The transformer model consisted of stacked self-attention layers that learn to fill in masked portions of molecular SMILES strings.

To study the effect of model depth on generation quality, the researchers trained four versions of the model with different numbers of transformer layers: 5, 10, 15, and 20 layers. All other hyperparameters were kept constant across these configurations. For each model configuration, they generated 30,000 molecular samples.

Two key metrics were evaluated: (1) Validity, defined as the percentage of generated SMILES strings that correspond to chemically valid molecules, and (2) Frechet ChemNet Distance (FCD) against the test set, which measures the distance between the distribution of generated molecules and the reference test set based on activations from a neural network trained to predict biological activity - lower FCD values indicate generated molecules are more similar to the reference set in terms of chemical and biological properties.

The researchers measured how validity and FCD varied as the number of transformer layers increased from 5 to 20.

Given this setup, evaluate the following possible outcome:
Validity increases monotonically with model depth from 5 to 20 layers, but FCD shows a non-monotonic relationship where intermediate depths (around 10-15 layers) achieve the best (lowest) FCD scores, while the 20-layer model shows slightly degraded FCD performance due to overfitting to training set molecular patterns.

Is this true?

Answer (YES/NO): NO